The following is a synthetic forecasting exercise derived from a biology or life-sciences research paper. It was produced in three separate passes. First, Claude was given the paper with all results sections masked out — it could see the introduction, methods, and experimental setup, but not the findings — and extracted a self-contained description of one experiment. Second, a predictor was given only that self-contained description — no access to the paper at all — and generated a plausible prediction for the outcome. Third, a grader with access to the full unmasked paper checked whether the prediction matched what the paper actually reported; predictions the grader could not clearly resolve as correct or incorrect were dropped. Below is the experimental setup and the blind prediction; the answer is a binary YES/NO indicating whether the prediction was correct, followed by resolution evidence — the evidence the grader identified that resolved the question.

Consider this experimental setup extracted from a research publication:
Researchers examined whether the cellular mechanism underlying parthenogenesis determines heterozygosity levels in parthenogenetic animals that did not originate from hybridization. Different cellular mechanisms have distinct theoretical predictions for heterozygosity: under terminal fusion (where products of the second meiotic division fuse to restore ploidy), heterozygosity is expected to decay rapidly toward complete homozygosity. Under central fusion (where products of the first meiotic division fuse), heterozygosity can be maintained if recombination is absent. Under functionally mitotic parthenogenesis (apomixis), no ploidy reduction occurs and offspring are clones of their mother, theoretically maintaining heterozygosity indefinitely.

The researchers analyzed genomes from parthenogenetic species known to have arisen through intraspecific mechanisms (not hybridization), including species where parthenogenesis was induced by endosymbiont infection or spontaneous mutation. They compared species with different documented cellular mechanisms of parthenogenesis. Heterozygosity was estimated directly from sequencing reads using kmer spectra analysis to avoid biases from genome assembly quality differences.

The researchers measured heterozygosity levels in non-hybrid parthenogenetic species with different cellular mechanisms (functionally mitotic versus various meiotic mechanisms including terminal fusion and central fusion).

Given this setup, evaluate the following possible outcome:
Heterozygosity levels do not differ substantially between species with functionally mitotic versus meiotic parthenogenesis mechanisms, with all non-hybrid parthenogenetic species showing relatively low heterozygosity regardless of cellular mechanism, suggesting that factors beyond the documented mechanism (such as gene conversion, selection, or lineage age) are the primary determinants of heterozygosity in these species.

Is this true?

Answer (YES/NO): YES